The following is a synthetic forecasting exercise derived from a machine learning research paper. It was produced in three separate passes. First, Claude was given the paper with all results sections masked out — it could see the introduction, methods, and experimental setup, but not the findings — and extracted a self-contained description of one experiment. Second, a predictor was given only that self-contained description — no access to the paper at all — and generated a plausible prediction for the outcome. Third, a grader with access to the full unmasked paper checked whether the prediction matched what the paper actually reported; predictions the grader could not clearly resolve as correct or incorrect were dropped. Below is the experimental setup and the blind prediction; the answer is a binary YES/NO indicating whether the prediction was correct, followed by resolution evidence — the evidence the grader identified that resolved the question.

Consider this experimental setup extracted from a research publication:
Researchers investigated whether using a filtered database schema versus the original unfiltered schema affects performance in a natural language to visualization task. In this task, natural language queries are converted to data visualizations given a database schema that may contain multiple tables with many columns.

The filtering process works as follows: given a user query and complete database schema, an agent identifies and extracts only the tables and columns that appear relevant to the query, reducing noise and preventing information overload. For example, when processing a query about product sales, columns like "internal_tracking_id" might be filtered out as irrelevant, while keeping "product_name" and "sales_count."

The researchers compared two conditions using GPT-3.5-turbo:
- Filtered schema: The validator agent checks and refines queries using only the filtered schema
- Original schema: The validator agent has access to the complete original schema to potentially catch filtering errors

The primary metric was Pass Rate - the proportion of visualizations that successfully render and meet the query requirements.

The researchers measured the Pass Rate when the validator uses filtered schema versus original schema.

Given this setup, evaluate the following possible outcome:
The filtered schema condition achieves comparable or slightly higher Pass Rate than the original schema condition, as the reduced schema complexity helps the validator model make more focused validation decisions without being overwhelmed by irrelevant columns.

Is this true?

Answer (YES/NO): YES